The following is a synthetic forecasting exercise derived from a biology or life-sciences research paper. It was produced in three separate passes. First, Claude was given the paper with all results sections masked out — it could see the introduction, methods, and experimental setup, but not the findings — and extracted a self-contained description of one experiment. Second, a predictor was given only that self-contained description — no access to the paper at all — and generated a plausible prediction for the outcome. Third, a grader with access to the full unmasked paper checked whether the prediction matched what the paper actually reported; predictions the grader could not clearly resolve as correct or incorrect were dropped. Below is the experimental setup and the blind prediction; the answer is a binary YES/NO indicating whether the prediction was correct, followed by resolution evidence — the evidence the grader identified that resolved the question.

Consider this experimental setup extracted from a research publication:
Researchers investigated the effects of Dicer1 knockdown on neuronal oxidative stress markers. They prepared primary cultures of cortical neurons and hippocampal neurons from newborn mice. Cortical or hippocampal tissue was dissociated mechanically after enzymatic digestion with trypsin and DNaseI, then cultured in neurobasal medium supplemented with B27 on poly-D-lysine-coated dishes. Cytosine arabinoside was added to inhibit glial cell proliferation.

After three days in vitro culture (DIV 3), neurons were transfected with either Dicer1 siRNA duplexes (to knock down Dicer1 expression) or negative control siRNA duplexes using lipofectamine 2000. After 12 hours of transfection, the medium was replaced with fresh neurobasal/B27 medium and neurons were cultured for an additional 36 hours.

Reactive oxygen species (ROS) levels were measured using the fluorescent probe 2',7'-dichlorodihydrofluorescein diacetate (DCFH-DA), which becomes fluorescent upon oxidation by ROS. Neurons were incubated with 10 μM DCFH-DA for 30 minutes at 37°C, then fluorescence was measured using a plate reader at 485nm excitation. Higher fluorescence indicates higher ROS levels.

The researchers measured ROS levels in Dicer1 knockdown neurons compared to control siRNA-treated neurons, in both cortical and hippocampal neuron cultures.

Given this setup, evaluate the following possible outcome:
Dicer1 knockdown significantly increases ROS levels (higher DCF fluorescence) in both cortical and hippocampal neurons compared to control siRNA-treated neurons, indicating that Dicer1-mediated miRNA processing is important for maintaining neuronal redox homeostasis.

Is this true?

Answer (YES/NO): YES